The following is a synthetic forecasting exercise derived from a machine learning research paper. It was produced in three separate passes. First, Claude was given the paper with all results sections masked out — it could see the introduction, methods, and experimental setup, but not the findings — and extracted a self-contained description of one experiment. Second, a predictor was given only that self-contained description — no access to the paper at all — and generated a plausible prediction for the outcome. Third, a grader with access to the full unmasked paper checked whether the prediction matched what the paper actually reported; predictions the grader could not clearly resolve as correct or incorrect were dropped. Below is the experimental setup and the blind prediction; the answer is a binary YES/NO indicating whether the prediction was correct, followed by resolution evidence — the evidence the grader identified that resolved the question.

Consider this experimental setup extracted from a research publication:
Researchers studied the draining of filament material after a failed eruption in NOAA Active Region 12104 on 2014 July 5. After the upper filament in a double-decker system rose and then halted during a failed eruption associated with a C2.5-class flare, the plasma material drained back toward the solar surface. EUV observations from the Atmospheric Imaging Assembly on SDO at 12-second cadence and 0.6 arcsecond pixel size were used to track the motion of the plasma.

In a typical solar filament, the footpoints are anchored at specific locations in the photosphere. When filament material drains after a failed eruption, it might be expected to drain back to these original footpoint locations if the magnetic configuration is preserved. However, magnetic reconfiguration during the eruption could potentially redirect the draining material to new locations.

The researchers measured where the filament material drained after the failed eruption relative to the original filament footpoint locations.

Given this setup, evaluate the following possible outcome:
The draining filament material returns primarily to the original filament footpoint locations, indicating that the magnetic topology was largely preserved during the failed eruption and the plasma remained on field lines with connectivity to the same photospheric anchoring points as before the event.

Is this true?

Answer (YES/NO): NO